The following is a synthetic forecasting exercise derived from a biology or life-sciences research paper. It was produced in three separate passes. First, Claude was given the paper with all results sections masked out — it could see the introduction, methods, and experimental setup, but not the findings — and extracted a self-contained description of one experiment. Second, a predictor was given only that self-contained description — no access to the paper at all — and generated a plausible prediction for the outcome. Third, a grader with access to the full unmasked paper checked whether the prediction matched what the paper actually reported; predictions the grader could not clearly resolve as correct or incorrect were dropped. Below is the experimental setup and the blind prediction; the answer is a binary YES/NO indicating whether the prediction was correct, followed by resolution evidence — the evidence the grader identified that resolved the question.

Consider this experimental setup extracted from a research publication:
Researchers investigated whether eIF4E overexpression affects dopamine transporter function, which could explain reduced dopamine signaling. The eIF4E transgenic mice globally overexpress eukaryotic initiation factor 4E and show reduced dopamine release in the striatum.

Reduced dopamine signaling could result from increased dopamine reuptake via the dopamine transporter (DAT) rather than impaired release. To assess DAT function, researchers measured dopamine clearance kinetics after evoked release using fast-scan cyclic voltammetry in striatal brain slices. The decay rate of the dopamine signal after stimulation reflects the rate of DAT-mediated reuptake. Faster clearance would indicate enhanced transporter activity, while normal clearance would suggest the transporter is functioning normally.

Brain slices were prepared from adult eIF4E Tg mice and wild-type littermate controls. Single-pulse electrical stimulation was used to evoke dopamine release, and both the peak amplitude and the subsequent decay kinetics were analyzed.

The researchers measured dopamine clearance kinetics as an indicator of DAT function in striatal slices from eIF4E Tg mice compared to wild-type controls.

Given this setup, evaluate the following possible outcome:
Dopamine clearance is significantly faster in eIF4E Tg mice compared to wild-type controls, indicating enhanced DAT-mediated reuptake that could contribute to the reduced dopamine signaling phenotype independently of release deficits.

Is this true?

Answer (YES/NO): NO